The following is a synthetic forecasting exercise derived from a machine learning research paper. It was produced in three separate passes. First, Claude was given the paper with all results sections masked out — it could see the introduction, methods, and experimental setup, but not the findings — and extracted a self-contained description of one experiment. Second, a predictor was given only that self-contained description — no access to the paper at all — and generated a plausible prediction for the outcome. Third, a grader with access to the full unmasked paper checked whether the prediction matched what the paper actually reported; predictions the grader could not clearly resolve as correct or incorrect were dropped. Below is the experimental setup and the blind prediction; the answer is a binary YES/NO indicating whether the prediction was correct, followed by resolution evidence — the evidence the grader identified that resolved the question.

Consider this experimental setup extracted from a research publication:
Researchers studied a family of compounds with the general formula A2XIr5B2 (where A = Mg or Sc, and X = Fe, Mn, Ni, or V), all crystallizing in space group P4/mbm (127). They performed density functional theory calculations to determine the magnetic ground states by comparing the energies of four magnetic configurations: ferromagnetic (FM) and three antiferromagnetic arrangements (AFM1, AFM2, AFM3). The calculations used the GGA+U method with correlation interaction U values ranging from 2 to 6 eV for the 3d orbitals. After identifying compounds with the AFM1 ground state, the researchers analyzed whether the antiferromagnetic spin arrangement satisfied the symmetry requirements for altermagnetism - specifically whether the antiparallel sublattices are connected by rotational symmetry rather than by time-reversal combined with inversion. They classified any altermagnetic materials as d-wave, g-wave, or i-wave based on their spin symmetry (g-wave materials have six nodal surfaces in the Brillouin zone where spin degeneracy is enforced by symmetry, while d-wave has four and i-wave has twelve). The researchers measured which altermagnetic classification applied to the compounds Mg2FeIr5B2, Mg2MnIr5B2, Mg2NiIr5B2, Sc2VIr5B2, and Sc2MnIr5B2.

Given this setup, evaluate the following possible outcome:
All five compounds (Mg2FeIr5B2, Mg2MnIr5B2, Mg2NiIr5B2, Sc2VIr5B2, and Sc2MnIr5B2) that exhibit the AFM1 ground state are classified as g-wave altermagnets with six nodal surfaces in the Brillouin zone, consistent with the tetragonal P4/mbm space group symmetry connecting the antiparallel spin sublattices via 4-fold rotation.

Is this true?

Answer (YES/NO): YES